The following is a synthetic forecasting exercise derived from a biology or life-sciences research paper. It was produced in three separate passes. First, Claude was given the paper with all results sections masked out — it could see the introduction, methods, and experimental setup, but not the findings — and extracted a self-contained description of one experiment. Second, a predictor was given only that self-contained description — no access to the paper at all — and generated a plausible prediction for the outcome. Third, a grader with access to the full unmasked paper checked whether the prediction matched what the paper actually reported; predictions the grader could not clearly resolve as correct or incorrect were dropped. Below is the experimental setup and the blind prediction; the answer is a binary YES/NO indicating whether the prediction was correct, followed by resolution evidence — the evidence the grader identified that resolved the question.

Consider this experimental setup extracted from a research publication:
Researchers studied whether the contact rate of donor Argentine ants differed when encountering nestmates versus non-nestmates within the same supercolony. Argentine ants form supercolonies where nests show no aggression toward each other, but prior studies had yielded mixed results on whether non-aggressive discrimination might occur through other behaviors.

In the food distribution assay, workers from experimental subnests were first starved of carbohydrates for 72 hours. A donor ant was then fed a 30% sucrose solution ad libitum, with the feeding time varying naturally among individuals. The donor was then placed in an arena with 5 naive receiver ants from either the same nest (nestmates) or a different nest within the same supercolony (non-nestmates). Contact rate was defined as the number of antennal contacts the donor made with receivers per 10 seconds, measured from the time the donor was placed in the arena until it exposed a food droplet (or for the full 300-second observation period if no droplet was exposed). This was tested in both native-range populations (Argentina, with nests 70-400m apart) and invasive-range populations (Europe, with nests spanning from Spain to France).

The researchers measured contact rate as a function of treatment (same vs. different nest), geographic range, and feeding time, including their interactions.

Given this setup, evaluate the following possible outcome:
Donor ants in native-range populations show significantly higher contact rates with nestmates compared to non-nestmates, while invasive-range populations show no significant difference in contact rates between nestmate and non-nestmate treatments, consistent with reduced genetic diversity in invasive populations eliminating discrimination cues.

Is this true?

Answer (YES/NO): NO